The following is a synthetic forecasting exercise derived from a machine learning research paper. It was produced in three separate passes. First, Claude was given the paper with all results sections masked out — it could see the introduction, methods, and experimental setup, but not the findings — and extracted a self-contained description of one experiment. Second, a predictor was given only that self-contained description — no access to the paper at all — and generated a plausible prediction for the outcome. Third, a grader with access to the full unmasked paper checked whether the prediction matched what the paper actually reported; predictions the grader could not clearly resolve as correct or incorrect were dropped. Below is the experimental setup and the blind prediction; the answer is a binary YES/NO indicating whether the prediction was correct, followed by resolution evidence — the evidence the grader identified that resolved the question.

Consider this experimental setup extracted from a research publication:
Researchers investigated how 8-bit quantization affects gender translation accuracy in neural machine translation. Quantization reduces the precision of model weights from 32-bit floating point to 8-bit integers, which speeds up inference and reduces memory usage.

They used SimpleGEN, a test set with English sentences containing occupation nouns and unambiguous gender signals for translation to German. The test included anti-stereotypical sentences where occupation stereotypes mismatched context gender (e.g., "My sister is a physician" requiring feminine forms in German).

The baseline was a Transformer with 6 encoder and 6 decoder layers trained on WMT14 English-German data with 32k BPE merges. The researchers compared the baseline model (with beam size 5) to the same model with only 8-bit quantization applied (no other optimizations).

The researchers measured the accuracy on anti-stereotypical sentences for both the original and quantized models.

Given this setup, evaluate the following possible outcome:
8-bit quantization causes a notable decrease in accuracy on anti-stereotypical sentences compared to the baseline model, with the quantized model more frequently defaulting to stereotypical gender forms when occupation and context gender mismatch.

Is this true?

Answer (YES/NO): YES